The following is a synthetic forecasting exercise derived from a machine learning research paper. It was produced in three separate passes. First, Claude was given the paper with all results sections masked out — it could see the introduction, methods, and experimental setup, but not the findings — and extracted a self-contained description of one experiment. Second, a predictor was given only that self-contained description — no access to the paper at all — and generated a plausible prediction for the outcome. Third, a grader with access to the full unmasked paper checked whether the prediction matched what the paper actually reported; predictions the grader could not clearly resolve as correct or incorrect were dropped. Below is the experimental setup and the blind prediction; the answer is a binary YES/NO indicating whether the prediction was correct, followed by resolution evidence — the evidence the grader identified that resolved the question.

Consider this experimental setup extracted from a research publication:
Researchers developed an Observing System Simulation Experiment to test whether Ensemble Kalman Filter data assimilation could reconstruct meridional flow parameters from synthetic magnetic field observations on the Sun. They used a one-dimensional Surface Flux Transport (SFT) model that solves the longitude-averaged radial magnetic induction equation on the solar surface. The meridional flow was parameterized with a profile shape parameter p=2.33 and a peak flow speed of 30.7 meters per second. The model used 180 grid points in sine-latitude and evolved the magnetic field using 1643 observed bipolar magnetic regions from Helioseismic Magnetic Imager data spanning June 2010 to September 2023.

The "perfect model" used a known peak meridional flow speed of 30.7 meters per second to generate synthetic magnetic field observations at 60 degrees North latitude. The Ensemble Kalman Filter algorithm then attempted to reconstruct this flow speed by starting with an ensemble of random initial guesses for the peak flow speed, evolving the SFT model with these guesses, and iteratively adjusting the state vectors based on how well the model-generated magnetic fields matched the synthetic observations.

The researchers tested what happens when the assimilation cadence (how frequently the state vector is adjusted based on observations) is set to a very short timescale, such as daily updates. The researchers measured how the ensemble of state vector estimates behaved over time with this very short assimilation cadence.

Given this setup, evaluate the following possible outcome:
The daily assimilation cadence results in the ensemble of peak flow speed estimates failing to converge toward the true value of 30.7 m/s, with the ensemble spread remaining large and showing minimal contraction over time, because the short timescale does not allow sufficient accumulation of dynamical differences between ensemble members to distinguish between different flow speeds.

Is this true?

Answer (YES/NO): NO